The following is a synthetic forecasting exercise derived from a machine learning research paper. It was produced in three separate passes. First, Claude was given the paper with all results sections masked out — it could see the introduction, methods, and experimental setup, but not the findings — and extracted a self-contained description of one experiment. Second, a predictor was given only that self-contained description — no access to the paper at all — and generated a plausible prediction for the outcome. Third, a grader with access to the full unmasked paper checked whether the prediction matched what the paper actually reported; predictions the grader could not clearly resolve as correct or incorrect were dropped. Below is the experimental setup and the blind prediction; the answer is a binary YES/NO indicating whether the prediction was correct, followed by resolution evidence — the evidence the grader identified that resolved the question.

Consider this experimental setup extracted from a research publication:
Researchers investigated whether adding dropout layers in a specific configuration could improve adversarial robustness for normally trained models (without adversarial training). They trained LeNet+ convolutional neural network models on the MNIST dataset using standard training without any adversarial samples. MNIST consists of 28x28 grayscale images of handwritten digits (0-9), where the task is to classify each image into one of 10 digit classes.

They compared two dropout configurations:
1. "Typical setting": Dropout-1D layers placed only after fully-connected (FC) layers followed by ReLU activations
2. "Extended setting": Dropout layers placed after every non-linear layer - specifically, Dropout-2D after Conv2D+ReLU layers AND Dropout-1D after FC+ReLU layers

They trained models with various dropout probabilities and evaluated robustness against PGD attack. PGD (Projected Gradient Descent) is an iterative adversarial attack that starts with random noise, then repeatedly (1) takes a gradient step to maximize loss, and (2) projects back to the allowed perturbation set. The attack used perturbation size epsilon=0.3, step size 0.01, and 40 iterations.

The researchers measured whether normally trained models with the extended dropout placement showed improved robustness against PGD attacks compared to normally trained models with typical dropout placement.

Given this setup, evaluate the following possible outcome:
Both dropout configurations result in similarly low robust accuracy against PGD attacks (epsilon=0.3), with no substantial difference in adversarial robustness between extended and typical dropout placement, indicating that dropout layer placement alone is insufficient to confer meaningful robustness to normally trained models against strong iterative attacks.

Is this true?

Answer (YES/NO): YES